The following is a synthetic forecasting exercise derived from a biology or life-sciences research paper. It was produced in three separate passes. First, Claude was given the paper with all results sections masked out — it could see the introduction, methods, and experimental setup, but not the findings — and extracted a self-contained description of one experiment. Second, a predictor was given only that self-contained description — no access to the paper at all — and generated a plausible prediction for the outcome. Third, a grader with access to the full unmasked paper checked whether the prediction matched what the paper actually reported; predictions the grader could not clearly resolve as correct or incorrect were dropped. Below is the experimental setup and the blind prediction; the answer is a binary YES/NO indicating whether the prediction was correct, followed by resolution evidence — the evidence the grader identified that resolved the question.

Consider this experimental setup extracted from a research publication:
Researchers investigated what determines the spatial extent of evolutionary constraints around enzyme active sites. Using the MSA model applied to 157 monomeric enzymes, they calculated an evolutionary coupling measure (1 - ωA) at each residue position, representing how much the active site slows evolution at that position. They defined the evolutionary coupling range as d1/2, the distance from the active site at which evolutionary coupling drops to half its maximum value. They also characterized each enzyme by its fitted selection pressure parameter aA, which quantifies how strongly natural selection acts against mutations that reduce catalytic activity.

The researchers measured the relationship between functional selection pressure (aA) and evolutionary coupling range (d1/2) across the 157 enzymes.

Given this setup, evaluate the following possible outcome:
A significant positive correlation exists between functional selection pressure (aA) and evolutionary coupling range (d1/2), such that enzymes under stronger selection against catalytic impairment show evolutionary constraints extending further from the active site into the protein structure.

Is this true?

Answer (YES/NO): YES